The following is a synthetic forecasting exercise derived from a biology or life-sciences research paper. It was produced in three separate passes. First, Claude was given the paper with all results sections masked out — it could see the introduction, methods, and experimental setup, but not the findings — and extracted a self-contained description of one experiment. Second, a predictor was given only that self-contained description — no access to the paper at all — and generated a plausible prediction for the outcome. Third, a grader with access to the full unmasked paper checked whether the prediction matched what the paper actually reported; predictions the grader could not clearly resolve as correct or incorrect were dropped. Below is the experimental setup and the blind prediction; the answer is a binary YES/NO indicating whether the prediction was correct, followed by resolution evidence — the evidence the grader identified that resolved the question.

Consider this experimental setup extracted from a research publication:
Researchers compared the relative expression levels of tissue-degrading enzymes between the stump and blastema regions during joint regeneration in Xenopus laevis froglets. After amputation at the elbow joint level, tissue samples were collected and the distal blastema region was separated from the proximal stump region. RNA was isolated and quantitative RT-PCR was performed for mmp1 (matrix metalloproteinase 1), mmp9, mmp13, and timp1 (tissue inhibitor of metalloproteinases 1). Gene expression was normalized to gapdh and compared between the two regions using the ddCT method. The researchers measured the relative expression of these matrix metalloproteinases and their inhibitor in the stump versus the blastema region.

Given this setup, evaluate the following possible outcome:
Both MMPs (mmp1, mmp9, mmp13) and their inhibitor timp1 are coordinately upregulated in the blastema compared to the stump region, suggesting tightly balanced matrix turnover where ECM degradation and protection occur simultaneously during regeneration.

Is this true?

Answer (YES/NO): NO